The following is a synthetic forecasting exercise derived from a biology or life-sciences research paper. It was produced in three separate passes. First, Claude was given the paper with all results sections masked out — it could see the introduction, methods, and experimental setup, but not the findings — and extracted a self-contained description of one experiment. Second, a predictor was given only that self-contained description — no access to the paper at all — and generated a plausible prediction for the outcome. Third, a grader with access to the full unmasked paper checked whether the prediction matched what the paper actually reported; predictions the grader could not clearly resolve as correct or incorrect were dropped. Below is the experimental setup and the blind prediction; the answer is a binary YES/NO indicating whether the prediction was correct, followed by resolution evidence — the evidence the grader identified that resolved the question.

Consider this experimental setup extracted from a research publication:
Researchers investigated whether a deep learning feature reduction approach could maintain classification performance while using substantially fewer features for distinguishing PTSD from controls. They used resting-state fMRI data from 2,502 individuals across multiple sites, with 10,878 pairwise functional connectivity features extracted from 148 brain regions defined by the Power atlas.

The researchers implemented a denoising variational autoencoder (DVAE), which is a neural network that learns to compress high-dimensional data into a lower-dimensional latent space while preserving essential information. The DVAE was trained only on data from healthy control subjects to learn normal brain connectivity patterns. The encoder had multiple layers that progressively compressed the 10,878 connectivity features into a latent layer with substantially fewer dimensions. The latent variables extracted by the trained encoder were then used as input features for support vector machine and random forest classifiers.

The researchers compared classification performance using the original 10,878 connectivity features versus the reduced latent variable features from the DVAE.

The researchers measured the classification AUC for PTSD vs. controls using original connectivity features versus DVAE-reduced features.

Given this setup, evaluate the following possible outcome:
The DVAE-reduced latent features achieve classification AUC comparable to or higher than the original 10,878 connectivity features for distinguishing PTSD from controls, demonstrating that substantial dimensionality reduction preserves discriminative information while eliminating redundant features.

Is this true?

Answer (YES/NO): YES